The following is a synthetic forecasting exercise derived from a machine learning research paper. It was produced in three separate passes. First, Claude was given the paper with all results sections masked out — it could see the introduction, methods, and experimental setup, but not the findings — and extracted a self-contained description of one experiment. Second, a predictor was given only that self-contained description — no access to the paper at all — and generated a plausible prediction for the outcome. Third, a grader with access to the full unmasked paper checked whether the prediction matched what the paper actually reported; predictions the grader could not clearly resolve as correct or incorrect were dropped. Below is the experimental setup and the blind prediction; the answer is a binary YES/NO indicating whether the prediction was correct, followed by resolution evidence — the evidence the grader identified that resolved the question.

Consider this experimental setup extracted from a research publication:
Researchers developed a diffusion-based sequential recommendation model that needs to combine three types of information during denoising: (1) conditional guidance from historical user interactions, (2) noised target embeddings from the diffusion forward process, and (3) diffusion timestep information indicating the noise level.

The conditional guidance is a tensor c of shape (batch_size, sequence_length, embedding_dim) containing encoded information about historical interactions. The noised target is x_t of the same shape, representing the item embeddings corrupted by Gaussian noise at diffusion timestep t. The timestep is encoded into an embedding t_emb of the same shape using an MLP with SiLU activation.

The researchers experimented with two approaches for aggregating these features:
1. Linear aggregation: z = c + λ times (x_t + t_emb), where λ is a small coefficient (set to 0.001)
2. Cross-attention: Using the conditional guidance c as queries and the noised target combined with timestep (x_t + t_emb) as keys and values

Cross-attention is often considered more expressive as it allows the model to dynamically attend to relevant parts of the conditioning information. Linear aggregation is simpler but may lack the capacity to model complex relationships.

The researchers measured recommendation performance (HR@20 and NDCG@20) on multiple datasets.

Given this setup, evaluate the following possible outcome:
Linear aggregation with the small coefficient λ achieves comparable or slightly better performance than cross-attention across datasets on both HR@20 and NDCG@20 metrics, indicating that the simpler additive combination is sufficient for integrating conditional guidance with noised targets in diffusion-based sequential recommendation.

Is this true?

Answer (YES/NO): YES